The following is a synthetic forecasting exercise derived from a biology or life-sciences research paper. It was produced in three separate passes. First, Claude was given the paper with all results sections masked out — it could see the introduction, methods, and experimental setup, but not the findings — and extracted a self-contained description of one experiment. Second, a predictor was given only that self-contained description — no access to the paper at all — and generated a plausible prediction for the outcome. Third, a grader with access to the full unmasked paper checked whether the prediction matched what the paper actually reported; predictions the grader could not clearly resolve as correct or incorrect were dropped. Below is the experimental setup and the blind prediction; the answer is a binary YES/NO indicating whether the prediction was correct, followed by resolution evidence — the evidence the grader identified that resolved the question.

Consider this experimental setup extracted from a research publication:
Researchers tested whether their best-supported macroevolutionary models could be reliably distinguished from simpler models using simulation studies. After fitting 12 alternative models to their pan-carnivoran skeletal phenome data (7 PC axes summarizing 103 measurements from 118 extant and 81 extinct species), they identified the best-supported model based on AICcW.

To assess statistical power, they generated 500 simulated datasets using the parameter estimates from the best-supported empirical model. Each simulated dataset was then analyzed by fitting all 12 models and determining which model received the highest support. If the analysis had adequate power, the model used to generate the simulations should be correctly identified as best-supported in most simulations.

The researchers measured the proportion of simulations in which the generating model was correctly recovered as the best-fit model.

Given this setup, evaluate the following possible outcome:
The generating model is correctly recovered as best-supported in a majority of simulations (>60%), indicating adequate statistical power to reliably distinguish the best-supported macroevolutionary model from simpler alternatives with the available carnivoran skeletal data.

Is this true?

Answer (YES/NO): NO